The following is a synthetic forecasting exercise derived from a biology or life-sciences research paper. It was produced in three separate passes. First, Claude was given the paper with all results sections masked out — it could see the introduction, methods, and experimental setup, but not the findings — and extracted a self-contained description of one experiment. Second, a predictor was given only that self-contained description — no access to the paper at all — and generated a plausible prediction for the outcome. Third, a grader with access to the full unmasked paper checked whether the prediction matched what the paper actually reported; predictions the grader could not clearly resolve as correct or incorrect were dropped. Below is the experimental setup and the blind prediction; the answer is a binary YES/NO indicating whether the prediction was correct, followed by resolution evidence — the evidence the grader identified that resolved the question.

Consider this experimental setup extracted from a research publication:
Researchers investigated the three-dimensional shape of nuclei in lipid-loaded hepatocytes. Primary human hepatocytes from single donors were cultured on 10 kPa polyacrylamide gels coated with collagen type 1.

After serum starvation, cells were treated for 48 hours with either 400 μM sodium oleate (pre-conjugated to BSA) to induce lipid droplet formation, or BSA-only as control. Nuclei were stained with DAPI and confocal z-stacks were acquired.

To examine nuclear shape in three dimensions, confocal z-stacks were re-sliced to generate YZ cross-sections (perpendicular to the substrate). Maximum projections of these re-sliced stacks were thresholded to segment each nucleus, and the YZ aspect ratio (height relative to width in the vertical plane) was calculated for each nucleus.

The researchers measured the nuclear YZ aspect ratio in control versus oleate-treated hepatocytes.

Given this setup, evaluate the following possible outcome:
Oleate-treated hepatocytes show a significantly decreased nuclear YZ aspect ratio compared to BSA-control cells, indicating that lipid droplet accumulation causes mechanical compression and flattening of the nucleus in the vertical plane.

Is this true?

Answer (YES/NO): NO